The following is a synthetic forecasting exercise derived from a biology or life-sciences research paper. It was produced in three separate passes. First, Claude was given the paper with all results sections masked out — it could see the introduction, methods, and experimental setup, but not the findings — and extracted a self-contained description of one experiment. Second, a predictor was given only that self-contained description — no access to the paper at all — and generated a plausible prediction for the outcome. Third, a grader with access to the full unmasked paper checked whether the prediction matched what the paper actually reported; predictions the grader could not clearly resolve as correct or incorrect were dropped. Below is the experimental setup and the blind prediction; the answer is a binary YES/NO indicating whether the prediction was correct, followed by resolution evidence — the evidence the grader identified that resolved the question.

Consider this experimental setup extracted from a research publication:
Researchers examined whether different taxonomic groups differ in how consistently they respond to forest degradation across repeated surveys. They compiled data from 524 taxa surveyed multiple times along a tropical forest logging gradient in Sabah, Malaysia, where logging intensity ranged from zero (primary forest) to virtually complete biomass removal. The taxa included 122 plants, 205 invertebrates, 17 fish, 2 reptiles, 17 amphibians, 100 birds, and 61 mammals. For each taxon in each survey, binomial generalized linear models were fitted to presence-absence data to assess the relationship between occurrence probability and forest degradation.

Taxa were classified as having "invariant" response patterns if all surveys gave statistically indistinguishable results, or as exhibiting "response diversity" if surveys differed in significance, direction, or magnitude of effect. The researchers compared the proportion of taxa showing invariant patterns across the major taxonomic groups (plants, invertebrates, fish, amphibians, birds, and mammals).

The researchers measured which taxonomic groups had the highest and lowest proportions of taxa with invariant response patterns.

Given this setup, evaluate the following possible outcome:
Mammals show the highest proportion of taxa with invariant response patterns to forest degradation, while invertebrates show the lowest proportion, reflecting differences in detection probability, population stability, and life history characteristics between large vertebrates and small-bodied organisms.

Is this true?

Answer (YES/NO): NO